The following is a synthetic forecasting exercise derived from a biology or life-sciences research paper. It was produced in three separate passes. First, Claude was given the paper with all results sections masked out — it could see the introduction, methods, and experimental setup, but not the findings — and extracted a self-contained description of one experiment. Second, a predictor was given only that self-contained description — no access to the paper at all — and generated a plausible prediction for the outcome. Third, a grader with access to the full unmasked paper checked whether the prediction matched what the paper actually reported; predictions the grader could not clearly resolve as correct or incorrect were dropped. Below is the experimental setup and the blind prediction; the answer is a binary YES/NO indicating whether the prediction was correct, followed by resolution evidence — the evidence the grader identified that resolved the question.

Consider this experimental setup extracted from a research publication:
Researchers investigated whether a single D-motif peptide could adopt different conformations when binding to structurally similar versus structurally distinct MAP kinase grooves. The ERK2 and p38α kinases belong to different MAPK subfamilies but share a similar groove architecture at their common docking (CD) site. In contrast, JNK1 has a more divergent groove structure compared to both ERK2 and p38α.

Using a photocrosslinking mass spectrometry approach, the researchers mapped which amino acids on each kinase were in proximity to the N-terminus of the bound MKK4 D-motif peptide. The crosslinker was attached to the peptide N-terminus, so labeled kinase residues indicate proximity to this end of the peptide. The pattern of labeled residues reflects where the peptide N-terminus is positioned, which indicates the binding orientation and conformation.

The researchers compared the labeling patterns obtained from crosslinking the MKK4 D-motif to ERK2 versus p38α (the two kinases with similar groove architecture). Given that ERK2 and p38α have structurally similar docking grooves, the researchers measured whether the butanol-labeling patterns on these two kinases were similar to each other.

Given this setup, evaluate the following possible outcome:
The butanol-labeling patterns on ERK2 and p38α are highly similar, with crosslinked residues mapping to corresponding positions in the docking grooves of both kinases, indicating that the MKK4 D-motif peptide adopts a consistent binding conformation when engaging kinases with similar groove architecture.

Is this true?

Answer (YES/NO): NO